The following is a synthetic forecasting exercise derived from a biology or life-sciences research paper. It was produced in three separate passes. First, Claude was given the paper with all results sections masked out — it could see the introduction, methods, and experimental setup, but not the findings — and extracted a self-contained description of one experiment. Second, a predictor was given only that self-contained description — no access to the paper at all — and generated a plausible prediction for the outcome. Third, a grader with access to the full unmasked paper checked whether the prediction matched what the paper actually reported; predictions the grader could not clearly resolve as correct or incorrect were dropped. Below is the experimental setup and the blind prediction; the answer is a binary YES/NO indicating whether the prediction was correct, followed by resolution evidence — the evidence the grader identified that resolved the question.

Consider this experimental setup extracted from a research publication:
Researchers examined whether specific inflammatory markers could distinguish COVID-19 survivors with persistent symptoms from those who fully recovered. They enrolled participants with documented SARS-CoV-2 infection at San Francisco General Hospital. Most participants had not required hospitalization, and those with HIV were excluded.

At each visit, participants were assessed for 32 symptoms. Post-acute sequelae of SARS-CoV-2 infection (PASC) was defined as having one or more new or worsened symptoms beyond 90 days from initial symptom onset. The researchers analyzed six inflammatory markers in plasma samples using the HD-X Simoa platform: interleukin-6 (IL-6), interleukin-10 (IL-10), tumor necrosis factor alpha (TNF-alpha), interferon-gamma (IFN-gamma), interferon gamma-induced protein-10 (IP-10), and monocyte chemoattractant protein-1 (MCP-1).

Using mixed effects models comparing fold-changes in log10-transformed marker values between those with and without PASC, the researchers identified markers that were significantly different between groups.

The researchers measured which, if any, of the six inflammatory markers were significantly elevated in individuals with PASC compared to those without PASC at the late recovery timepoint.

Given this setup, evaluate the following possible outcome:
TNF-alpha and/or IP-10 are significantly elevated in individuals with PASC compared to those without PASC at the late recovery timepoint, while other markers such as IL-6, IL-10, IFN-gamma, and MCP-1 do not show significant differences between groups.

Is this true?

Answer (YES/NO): NO